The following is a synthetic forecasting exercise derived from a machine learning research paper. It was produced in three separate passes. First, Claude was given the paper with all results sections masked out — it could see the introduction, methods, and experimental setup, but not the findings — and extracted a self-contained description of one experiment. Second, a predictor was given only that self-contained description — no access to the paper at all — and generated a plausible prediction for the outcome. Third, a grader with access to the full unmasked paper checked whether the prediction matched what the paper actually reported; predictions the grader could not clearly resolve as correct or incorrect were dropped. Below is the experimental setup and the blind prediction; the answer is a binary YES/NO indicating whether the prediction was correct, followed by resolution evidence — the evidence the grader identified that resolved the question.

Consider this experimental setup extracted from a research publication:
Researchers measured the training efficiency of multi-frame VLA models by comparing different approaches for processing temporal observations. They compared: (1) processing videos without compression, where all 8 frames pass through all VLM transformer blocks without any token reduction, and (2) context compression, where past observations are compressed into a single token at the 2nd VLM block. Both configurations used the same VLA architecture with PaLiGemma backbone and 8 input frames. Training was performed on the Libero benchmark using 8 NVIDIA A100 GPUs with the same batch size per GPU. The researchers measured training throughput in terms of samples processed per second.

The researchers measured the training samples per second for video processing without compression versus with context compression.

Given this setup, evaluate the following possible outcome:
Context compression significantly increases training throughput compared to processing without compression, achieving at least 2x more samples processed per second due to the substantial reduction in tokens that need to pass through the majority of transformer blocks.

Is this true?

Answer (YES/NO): YES